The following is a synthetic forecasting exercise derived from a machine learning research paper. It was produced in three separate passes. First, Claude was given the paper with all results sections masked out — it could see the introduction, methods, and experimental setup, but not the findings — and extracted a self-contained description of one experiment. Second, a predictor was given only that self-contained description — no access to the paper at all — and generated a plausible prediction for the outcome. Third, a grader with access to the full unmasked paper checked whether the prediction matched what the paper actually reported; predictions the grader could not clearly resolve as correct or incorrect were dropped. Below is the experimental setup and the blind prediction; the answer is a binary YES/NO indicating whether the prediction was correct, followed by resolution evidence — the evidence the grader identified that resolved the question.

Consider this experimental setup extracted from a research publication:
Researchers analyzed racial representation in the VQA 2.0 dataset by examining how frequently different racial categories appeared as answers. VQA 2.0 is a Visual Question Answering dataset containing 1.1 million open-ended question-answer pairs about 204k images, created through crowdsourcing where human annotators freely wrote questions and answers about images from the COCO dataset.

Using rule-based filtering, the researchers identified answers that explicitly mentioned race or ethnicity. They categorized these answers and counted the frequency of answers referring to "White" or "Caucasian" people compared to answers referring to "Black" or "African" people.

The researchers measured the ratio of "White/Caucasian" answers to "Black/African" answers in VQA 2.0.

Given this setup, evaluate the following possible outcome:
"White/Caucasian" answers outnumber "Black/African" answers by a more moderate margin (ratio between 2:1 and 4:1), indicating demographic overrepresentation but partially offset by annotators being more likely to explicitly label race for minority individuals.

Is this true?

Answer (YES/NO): YES